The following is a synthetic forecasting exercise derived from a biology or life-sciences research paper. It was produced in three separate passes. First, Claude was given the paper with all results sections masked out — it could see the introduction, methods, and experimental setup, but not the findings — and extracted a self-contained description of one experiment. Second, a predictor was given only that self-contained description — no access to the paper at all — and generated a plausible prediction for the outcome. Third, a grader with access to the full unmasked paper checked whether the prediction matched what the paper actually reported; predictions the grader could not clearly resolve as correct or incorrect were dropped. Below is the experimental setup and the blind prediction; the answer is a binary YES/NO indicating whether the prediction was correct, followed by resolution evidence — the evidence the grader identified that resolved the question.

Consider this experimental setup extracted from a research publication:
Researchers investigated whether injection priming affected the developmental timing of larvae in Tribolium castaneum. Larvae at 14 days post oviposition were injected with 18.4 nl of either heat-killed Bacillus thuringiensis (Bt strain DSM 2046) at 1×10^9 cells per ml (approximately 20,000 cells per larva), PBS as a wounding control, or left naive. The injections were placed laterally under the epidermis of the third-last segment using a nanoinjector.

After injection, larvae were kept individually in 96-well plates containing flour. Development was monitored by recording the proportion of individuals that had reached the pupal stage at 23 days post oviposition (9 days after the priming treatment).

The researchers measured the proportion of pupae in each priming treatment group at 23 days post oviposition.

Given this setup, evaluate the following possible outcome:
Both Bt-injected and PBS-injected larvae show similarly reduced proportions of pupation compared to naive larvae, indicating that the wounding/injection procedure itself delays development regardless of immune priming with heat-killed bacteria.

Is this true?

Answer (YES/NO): NO